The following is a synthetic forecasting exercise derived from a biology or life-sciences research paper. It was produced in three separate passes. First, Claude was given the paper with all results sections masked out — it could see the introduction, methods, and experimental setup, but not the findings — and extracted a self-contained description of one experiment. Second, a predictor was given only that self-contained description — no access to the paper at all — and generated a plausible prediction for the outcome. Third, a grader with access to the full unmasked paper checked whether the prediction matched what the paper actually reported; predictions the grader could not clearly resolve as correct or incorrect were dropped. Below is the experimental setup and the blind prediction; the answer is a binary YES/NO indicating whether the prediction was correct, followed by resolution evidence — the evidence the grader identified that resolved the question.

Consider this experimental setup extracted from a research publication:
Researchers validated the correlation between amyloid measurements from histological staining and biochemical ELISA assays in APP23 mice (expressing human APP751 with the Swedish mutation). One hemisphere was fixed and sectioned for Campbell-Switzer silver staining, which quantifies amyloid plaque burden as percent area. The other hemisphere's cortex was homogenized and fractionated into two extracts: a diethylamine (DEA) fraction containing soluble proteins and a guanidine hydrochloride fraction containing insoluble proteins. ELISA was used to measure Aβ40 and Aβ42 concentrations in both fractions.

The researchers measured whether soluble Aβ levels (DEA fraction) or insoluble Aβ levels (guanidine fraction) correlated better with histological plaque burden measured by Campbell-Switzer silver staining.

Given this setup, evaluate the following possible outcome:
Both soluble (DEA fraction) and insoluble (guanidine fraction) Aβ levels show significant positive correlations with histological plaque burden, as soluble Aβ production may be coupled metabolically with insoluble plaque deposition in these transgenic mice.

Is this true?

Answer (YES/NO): NO